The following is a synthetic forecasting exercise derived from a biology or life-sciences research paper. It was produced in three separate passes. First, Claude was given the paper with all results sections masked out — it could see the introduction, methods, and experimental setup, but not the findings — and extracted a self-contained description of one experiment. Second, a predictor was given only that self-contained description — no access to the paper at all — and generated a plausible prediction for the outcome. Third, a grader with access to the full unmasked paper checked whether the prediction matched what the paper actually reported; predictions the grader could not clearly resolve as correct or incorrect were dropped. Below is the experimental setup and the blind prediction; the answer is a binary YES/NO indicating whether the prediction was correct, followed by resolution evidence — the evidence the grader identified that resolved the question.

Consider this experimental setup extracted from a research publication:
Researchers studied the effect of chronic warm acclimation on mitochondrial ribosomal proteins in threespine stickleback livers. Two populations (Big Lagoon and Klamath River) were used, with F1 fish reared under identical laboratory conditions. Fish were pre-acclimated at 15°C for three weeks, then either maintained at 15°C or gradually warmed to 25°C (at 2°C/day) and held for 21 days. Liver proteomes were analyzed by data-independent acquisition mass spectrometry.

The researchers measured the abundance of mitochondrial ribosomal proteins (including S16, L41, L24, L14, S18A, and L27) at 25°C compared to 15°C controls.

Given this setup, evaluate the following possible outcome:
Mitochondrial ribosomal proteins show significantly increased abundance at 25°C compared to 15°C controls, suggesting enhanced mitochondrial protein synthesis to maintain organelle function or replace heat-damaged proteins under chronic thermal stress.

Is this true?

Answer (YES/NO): NO